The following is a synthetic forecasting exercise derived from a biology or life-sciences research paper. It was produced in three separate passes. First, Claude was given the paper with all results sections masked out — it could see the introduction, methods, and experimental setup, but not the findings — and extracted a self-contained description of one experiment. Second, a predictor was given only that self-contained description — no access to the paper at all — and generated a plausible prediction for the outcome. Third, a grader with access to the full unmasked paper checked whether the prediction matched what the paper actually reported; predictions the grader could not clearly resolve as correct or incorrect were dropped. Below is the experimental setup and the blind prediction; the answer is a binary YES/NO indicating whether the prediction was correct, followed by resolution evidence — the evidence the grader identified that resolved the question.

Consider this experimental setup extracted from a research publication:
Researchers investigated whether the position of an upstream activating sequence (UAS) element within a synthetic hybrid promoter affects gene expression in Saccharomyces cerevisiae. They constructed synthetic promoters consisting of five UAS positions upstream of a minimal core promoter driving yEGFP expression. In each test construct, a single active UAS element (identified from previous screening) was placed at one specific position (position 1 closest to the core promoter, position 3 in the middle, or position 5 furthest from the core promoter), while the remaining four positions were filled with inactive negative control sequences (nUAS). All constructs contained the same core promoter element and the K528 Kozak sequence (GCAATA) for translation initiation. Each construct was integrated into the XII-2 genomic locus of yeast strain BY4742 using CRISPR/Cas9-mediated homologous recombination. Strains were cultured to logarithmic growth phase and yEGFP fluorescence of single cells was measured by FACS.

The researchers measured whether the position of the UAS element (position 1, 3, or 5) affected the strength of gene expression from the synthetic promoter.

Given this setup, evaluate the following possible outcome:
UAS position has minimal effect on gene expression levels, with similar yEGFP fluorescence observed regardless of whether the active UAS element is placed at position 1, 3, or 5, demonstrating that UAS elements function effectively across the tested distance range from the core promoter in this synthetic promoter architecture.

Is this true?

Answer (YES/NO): NO